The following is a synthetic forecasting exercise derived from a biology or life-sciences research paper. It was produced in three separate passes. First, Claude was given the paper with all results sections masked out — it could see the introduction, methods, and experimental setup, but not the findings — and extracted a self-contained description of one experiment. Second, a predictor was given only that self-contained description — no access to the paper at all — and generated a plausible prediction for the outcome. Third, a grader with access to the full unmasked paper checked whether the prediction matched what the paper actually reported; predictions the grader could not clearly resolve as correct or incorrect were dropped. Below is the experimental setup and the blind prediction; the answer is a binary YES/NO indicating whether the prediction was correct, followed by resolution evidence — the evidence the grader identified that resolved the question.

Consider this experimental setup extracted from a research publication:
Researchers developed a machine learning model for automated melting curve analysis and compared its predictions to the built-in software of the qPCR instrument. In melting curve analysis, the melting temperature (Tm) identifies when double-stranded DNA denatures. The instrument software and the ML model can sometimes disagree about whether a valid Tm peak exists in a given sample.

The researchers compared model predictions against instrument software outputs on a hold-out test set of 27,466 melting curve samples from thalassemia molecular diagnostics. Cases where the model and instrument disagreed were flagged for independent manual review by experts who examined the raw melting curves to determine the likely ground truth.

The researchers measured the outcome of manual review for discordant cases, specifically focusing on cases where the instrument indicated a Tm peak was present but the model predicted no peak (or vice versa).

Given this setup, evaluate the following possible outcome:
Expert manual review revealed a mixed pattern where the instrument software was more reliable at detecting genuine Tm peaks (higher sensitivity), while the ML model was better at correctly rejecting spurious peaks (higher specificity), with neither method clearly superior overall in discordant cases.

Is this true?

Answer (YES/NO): NO